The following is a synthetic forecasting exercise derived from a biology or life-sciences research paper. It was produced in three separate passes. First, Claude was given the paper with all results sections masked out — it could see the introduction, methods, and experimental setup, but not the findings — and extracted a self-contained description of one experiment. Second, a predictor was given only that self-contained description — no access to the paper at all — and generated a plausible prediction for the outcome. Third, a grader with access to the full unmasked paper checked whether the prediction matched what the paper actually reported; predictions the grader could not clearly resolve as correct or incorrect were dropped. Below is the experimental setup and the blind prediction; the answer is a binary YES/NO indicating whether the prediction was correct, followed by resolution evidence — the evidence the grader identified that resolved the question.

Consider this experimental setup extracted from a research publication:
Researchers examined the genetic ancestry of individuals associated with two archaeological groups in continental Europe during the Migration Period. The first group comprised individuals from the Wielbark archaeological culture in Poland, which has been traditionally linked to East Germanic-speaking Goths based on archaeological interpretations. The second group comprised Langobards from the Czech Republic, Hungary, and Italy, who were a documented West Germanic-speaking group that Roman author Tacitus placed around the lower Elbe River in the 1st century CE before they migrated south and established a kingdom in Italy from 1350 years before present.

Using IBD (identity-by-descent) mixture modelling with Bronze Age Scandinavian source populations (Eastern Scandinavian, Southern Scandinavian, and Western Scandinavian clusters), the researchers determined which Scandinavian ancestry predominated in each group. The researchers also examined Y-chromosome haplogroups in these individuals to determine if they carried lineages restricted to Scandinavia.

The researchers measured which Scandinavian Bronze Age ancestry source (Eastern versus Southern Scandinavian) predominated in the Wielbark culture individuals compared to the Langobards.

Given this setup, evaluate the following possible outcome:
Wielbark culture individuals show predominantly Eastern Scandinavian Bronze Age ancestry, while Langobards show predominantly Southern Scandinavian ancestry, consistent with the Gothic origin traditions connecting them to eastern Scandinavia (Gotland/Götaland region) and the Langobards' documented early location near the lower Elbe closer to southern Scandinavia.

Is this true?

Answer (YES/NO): YES